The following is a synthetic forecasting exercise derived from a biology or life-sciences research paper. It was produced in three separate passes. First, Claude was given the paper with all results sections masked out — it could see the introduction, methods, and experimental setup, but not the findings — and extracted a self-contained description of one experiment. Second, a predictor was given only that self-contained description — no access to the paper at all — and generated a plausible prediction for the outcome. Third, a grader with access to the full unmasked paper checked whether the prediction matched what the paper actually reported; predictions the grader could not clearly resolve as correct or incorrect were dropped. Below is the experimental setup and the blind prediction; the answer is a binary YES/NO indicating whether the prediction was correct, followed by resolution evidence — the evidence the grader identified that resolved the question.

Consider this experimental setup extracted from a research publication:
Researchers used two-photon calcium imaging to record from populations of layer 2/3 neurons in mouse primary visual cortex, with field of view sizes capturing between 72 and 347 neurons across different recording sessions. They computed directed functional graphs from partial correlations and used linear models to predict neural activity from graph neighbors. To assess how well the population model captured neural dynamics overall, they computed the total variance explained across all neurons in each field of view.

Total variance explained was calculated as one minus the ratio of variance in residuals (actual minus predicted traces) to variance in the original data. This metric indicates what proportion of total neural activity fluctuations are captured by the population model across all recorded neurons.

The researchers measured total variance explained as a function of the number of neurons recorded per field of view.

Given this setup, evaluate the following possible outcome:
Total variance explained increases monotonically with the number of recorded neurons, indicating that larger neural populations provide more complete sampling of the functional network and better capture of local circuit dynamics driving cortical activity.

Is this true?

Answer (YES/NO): YES